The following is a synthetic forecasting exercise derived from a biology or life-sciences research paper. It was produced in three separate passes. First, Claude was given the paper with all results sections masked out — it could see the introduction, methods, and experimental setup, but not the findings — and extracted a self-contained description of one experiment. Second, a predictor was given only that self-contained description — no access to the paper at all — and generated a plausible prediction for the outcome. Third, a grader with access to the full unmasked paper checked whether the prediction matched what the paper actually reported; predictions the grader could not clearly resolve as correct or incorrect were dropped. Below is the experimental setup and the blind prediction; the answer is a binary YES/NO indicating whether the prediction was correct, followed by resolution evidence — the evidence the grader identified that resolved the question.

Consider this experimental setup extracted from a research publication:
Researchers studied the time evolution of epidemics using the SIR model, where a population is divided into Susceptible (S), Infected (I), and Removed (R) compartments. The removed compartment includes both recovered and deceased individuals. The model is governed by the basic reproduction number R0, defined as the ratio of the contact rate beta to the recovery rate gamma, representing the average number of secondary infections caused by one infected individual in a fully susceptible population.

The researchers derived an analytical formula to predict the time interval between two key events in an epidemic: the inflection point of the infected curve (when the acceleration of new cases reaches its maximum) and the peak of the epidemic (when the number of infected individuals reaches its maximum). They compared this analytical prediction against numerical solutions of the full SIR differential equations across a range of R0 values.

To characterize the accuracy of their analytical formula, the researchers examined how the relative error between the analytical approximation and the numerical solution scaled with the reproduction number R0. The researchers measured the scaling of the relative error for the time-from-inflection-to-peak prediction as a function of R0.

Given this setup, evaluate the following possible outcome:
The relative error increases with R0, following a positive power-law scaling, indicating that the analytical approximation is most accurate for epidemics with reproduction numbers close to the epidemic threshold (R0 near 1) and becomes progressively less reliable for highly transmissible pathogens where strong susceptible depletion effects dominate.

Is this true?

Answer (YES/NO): NO